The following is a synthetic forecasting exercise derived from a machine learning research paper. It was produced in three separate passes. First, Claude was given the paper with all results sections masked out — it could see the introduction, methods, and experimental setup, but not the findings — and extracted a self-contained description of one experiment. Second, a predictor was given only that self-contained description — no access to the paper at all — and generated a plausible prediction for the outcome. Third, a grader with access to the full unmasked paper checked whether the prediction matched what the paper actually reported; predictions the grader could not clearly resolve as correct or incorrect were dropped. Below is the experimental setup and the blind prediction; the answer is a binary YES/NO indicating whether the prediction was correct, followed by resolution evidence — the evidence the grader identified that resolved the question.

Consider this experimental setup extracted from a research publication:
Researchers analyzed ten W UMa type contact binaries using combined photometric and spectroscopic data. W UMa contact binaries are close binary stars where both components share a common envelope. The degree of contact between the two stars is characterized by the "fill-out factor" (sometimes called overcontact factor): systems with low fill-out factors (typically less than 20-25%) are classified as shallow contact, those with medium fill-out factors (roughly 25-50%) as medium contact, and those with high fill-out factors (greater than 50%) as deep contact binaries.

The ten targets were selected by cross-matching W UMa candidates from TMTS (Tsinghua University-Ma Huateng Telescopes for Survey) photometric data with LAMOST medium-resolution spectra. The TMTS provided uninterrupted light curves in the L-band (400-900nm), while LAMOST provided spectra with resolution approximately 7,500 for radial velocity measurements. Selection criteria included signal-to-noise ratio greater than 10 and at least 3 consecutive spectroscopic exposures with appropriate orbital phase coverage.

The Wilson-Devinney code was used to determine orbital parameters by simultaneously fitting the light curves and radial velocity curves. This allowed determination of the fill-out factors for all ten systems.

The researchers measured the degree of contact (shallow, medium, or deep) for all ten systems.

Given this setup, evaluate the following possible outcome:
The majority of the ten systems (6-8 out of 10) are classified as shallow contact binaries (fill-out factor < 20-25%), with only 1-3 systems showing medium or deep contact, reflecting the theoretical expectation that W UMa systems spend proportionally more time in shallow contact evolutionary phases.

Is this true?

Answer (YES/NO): YES